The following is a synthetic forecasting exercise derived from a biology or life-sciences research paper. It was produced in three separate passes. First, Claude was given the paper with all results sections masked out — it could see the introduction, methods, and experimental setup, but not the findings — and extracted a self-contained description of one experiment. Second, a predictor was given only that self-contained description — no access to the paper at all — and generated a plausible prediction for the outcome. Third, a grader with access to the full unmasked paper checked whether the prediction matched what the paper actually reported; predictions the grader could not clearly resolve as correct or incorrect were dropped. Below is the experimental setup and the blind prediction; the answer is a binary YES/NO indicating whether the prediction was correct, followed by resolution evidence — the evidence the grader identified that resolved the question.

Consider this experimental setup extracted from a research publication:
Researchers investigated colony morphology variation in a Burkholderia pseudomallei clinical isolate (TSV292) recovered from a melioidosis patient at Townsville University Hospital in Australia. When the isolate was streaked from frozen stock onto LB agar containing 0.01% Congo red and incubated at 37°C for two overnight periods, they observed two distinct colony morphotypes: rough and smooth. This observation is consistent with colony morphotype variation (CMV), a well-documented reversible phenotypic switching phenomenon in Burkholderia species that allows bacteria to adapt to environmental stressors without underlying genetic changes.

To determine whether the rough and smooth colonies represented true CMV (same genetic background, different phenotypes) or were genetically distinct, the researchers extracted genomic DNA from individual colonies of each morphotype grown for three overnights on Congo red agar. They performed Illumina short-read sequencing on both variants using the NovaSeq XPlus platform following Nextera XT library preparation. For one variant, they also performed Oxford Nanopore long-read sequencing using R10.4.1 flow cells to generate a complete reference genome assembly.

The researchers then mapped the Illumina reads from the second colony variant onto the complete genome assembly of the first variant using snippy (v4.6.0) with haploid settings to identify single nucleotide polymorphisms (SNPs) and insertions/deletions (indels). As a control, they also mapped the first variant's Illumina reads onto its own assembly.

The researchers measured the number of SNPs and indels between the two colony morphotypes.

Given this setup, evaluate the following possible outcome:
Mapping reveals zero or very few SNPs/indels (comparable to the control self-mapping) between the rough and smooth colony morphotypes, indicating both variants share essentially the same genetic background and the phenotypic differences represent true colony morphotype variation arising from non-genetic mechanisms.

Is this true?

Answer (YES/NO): NO